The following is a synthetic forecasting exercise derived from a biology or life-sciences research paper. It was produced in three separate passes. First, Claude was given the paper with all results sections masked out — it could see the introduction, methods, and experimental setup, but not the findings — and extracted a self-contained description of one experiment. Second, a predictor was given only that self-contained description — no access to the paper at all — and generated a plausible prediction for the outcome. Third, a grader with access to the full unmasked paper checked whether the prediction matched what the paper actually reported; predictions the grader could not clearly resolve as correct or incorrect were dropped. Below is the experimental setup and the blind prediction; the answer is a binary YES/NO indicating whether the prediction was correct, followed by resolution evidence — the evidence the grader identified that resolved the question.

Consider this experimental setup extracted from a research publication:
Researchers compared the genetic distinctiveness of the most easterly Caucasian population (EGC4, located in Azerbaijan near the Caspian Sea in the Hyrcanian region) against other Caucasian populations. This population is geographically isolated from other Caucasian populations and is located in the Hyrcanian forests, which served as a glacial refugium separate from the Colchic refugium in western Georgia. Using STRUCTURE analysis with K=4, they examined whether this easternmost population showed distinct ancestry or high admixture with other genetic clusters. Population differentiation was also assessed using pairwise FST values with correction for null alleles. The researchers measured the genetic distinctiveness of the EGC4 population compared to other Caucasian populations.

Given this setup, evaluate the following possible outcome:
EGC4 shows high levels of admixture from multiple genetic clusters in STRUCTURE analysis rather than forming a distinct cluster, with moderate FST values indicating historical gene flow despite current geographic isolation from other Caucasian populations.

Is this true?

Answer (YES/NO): NO